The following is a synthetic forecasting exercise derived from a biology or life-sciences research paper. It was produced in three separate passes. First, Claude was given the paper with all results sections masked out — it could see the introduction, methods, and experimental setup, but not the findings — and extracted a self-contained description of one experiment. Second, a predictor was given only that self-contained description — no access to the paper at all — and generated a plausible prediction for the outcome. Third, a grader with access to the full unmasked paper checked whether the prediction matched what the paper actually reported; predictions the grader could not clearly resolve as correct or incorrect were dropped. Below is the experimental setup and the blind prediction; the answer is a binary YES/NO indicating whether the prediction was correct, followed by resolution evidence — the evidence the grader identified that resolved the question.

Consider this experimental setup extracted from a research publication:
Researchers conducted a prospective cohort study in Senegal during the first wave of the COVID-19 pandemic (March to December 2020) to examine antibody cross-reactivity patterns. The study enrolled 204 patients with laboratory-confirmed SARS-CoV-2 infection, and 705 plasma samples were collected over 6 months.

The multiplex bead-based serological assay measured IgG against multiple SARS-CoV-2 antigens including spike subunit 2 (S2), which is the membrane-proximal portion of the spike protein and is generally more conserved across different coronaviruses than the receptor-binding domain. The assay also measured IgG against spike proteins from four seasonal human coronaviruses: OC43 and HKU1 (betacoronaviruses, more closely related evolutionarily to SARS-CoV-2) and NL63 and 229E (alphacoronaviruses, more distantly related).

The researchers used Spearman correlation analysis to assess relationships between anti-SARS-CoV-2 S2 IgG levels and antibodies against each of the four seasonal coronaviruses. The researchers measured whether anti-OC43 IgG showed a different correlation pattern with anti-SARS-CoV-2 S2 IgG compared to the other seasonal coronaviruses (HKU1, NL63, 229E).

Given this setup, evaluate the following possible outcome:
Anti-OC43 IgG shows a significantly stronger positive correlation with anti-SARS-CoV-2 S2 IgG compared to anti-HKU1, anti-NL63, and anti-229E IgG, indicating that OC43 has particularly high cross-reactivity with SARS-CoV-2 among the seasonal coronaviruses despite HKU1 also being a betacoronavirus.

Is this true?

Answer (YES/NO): YES